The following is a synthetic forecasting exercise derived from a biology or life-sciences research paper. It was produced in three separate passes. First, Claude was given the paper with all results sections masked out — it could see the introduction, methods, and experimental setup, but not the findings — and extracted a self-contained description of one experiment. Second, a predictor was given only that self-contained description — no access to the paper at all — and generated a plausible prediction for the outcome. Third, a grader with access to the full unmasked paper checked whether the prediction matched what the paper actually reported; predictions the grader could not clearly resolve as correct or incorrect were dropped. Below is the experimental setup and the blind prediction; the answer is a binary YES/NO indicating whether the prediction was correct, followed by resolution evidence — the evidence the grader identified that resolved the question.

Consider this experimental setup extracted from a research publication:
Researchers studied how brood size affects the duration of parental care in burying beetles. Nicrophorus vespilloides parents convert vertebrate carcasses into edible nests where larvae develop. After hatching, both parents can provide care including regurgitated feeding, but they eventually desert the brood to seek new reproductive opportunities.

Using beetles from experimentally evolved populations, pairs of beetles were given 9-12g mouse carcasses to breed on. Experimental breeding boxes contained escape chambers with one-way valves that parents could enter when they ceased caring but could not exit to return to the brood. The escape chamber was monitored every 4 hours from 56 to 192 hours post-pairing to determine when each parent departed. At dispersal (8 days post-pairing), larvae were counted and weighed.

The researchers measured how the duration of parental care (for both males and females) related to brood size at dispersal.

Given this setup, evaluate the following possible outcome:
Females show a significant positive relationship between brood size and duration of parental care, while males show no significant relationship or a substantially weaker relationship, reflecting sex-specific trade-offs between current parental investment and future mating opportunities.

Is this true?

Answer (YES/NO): NO